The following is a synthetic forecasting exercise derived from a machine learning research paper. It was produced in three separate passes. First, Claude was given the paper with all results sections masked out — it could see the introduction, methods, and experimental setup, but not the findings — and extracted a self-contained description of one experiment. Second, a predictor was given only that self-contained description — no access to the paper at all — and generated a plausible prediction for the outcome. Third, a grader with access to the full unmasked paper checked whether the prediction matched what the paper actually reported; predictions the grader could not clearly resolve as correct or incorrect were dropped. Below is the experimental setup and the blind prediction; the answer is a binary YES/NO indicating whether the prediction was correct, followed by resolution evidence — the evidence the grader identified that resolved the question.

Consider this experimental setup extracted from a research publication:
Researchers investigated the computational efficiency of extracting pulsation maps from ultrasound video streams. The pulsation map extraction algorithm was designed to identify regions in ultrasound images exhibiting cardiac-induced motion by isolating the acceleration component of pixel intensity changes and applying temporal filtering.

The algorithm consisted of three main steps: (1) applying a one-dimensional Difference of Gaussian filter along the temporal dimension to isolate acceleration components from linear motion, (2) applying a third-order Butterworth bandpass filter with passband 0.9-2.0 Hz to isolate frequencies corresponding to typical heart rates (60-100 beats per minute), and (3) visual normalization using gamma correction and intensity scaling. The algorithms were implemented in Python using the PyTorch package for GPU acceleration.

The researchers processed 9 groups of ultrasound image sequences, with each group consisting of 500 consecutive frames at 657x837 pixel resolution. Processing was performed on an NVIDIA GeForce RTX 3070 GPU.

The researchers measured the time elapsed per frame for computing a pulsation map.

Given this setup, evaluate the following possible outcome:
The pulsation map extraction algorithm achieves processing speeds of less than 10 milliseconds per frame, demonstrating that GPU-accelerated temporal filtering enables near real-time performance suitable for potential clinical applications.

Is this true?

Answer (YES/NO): YES